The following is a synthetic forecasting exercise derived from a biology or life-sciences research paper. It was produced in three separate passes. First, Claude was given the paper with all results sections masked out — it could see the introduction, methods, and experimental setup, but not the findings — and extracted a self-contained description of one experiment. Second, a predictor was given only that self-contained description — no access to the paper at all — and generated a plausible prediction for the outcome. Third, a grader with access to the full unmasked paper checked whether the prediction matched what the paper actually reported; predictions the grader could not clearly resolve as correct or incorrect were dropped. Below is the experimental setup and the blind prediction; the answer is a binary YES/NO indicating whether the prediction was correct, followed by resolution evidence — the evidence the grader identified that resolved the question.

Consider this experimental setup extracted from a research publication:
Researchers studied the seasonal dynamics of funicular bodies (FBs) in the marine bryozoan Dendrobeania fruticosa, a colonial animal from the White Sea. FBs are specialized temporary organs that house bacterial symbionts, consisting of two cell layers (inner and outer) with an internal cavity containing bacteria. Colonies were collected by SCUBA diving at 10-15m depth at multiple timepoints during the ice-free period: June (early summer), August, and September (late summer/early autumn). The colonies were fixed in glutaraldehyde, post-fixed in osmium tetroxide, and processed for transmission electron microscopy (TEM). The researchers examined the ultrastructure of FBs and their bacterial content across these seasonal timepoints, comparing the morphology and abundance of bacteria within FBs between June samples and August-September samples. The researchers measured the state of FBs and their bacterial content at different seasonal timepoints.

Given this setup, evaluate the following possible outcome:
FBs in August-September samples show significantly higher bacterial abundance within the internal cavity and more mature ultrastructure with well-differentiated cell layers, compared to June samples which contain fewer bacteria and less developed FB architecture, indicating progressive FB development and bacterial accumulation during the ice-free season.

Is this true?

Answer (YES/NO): NO